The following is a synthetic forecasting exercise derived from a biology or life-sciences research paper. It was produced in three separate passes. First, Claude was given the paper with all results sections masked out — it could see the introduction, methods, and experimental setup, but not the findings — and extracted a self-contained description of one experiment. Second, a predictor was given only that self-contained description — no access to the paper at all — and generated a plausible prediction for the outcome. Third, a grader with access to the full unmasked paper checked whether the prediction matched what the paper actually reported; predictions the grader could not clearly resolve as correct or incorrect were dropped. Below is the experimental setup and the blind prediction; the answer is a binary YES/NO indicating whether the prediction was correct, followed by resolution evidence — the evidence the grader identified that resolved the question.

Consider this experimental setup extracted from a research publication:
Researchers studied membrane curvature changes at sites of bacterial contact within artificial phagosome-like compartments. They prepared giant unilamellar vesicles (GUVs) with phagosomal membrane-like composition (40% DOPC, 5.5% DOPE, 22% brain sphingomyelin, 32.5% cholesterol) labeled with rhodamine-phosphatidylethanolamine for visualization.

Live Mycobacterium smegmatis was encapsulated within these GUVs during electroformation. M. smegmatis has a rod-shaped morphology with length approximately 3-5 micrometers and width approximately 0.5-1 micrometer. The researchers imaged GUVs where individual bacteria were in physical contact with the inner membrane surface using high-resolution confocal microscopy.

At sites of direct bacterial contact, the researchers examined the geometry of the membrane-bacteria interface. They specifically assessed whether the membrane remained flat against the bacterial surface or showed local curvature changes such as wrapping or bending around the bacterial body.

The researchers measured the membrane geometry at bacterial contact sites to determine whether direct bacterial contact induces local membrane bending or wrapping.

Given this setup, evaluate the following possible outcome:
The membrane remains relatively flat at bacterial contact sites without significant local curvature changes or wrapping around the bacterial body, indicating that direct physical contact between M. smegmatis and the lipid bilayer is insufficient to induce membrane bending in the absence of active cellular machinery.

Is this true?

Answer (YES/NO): NO